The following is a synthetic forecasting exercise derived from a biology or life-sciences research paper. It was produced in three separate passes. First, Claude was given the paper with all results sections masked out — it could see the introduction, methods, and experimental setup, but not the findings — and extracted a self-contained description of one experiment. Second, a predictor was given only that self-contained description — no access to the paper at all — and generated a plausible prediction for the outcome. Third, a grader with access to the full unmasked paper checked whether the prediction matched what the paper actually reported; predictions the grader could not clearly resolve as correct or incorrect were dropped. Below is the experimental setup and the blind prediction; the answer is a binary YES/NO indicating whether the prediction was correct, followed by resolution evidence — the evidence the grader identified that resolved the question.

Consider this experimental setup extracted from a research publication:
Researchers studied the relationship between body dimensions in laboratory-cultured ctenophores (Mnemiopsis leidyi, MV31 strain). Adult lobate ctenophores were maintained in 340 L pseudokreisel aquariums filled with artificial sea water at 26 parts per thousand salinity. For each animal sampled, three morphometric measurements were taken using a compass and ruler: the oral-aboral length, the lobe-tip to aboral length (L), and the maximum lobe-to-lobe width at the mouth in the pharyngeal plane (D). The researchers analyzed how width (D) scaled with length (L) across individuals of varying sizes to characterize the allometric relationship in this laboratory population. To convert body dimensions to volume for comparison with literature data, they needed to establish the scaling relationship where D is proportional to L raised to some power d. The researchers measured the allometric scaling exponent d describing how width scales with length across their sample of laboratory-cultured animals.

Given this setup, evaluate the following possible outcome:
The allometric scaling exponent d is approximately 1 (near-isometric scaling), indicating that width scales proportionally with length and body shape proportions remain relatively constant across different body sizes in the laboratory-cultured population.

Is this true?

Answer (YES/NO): NO